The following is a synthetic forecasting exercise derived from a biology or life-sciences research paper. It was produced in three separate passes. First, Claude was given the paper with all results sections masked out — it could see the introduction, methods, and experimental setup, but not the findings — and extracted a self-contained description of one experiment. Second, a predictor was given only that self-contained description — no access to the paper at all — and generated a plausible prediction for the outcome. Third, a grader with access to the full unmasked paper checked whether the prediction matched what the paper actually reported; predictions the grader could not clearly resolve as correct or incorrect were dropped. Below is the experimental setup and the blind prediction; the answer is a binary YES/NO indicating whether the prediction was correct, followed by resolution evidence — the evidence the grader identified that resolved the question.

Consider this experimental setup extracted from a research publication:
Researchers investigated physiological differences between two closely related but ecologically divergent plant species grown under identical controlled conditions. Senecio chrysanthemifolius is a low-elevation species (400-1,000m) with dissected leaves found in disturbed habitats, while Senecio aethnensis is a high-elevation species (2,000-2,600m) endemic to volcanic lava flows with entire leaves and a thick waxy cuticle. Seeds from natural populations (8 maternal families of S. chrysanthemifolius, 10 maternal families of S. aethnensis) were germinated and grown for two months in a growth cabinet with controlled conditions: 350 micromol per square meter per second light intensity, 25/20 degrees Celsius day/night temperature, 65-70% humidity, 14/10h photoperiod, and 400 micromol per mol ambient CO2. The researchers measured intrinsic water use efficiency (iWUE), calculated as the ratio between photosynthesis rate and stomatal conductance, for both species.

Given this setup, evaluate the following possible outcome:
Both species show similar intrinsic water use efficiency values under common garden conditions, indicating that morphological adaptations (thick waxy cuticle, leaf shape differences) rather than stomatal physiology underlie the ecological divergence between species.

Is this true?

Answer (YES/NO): NO